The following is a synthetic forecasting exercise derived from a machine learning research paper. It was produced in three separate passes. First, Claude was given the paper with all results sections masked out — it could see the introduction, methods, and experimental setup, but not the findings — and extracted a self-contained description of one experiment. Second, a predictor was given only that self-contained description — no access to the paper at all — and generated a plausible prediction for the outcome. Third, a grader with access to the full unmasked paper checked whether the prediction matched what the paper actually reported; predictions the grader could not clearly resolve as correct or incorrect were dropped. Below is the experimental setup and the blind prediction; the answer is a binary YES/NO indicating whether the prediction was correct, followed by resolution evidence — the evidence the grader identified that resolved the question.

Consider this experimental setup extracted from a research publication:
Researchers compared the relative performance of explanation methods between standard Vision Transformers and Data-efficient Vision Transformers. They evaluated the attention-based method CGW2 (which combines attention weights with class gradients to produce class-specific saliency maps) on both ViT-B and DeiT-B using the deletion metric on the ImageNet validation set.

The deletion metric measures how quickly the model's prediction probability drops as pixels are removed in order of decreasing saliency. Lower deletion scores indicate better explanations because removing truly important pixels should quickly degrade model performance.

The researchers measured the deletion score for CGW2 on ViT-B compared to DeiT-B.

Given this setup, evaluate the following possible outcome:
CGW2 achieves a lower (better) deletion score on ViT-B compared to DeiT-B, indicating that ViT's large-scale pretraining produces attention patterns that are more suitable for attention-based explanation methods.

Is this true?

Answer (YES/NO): YES